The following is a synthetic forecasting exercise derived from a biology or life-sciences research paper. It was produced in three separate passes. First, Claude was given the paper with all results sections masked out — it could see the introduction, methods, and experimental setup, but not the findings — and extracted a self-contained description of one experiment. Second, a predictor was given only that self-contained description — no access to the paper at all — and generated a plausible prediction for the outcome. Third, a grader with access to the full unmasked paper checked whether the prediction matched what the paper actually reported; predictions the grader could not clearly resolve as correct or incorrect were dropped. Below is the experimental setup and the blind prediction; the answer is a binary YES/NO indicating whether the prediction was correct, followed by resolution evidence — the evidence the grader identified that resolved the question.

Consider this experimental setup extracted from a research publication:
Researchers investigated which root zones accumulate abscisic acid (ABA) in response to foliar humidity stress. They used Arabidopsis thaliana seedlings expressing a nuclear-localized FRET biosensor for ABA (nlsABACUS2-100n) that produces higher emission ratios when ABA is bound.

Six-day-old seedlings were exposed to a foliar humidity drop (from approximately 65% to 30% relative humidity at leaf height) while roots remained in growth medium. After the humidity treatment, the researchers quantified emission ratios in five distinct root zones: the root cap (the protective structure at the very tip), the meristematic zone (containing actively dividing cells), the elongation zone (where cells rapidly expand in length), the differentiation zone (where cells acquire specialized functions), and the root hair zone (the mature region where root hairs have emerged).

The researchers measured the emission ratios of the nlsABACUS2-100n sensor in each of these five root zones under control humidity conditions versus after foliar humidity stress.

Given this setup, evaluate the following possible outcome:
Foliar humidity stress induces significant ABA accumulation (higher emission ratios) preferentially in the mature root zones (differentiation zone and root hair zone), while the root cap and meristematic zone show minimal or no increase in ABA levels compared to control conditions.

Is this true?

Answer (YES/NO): NO